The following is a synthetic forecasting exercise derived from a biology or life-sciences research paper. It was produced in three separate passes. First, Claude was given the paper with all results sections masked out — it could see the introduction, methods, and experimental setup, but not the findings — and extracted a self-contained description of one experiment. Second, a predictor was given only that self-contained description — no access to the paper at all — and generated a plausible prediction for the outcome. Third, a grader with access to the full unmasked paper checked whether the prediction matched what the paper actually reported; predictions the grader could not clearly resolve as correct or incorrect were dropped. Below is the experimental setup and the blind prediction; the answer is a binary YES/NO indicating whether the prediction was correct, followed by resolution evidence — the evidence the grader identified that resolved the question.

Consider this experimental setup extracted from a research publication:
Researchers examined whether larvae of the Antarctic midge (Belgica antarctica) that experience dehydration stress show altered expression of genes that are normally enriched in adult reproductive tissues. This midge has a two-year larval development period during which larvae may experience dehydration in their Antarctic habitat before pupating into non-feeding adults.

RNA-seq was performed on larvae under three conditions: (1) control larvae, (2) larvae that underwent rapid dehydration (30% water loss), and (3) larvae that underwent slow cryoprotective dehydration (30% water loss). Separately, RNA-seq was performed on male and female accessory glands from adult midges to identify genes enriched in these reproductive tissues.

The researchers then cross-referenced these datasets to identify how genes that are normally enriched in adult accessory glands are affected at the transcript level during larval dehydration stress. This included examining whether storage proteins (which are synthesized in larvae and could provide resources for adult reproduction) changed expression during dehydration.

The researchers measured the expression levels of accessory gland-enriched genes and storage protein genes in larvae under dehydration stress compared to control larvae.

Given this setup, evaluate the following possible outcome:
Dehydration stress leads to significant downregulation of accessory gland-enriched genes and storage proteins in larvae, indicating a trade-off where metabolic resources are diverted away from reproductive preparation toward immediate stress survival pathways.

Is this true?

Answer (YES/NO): YES